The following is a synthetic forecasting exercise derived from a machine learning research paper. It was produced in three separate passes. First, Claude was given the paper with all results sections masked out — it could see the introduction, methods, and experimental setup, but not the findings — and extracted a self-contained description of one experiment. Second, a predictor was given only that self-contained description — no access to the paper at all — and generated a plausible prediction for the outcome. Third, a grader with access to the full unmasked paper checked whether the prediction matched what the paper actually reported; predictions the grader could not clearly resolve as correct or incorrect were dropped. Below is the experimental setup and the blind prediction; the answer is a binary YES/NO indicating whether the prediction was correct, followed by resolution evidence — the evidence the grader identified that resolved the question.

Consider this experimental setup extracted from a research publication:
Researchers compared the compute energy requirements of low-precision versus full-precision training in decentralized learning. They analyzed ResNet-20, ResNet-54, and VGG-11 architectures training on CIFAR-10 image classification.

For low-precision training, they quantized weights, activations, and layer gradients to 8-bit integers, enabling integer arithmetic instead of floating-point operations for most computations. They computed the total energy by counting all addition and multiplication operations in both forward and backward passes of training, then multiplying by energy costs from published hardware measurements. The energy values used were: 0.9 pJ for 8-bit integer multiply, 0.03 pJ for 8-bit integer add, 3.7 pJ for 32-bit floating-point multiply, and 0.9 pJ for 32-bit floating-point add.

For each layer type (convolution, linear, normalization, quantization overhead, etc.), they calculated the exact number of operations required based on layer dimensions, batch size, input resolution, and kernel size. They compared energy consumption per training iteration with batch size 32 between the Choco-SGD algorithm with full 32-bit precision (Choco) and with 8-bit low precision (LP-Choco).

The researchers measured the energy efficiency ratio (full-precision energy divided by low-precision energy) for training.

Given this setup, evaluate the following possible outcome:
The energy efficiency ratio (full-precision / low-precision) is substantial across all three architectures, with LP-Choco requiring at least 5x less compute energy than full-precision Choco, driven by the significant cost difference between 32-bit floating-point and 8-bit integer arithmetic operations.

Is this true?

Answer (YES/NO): YES